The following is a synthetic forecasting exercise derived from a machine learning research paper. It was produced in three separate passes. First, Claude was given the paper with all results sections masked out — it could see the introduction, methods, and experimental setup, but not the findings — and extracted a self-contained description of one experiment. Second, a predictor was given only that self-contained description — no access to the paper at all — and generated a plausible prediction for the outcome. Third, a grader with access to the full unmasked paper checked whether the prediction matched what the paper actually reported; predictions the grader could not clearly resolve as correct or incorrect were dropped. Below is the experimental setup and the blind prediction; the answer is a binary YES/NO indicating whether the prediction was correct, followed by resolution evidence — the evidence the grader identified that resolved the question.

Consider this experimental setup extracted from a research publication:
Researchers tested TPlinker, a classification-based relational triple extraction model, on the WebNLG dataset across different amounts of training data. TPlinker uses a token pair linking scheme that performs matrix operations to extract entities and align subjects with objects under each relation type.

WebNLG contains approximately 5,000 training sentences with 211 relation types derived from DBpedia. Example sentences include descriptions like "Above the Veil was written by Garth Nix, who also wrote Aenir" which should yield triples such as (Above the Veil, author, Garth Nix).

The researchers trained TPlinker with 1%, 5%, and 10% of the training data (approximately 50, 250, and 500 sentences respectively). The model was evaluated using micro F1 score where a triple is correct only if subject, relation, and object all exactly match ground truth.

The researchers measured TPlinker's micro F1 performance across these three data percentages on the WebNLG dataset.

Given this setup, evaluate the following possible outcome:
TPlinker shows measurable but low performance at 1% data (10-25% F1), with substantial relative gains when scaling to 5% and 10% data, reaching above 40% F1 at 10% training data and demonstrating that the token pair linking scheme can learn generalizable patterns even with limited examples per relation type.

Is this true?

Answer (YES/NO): NO